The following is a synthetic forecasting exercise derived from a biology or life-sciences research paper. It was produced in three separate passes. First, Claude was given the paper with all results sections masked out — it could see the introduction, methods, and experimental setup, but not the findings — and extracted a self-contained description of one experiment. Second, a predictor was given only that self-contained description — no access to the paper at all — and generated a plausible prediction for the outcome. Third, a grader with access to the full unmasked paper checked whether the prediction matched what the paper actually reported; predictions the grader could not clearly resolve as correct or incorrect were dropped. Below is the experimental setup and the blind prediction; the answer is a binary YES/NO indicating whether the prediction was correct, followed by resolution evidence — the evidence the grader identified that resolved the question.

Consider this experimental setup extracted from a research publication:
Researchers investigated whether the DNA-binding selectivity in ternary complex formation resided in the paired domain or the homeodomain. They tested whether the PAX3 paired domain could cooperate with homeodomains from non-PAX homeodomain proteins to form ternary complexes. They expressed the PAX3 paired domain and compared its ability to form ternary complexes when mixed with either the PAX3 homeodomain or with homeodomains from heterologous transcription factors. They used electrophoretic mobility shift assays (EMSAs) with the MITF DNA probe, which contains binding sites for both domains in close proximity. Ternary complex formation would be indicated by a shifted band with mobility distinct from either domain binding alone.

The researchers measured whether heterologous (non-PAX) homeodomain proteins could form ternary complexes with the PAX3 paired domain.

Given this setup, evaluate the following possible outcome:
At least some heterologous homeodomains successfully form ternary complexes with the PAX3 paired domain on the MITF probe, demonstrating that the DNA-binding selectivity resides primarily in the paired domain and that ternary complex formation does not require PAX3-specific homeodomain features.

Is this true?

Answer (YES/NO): NO